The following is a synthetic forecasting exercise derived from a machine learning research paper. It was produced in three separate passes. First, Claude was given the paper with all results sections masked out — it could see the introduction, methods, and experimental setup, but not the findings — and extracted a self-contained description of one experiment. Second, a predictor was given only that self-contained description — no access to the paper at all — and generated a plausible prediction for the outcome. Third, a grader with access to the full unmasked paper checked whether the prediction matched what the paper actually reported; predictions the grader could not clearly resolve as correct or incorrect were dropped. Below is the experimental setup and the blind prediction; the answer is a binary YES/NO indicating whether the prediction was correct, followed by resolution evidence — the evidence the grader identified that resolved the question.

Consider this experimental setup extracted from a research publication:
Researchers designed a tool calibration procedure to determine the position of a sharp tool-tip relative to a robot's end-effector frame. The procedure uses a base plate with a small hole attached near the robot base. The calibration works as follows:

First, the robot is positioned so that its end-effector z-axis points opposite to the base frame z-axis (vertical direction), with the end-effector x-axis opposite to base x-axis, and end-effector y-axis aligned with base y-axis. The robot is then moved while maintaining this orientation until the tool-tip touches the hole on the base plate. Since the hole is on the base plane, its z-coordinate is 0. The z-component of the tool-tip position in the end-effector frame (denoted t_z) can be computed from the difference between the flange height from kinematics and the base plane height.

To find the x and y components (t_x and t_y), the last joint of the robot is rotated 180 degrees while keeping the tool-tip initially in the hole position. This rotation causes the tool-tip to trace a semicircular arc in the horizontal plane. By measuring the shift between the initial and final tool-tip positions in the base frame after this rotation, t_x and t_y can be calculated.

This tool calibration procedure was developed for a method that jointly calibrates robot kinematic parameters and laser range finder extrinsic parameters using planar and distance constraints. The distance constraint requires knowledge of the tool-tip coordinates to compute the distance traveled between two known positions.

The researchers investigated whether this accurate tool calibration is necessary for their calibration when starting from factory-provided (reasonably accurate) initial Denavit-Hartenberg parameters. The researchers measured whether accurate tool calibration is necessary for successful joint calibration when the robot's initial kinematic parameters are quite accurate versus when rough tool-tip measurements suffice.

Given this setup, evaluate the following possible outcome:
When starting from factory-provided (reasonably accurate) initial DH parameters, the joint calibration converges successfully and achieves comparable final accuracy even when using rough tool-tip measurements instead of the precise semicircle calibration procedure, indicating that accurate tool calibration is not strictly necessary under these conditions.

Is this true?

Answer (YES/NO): YES